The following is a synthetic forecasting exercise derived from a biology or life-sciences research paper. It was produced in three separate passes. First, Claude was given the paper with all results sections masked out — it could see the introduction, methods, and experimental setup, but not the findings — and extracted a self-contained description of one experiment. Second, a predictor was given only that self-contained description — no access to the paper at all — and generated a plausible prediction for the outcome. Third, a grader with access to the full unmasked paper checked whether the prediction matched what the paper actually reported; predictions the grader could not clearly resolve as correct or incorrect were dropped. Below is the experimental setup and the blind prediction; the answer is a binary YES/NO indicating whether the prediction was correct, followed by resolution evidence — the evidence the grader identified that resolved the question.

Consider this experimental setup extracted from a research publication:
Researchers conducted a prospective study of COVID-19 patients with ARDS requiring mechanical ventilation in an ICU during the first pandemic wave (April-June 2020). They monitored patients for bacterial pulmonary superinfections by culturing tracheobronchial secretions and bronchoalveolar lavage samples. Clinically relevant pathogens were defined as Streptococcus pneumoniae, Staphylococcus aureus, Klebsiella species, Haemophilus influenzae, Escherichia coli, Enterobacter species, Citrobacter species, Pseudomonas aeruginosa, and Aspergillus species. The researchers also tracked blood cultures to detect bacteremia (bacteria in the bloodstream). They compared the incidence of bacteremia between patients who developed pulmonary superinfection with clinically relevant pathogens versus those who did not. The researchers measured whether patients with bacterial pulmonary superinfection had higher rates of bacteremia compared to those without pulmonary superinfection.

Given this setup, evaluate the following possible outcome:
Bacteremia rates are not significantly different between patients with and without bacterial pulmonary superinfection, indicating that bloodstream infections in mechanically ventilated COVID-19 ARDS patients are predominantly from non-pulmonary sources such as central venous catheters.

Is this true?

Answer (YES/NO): NO